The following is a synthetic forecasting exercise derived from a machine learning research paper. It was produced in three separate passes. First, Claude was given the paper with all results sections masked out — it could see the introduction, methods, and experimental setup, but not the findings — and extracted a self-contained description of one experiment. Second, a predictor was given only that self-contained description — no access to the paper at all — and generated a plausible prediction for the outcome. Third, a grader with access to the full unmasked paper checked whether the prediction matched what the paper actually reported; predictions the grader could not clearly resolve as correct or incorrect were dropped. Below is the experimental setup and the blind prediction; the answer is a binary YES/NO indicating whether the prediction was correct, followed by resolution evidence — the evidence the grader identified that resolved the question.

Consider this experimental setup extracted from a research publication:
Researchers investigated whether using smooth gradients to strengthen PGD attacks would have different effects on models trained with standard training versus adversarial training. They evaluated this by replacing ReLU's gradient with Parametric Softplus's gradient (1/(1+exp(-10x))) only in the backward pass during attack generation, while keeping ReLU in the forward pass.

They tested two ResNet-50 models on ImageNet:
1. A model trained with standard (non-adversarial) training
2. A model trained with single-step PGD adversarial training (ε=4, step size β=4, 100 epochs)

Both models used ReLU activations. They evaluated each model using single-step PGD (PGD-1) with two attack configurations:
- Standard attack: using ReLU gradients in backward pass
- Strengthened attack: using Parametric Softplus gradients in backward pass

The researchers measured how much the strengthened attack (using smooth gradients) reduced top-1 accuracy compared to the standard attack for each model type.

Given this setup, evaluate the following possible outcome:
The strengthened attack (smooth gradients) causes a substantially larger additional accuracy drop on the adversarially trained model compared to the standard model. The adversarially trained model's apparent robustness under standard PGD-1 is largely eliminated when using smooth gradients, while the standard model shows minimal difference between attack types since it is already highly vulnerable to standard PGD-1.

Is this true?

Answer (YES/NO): NO